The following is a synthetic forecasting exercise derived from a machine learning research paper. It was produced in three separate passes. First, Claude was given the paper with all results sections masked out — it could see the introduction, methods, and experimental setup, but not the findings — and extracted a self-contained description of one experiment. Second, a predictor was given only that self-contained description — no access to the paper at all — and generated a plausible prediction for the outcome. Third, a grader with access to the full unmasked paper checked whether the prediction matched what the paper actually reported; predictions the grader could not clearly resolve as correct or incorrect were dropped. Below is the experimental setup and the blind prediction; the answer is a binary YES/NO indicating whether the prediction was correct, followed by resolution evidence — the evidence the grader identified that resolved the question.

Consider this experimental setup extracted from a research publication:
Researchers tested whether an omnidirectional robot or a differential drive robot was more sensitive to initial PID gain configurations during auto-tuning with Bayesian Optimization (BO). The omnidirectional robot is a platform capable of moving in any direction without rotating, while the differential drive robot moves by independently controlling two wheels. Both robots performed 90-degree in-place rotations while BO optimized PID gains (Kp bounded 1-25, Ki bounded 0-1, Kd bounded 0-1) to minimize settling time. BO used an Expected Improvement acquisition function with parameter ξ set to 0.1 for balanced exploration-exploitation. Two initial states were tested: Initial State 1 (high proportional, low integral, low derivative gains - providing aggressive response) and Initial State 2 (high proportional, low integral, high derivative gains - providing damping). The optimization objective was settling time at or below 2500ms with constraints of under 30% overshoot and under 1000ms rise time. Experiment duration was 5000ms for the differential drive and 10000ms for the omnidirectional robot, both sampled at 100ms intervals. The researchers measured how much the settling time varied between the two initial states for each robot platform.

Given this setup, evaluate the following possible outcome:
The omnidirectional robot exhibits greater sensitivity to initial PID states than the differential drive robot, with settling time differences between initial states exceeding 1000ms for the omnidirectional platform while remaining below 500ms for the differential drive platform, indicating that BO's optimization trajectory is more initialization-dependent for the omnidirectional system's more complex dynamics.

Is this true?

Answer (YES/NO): NO